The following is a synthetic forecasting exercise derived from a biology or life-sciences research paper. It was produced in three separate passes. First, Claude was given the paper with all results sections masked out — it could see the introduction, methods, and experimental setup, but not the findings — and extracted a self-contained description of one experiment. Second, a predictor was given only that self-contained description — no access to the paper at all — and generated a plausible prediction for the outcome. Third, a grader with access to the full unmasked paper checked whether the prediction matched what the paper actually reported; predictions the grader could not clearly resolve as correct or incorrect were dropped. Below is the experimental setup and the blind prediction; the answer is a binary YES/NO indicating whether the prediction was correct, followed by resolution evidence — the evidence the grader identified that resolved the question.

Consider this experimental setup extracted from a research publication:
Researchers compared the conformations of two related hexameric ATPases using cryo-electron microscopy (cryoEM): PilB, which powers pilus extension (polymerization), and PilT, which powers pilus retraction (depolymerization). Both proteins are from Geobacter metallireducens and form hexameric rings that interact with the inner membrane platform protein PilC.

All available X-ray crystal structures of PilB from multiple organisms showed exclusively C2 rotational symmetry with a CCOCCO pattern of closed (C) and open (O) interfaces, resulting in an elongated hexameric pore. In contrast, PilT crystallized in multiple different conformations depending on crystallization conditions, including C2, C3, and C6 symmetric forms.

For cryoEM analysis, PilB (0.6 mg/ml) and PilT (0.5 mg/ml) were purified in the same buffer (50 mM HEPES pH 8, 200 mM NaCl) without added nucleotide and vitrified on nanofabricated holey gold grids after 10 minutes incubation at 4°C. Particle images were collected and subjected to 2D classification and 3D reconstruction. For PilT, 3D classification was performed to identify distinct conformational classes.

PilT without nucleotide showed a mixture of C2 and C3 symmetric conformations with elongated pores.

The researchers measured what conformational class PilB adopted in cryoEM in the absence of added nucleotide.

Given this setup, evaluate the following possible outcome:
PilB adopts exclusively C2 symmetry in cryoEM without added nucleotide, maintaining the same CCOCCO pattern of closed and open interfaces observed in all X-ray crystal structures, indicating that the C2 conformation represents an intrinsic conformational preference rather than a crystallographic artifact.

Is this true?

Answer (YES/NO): YES